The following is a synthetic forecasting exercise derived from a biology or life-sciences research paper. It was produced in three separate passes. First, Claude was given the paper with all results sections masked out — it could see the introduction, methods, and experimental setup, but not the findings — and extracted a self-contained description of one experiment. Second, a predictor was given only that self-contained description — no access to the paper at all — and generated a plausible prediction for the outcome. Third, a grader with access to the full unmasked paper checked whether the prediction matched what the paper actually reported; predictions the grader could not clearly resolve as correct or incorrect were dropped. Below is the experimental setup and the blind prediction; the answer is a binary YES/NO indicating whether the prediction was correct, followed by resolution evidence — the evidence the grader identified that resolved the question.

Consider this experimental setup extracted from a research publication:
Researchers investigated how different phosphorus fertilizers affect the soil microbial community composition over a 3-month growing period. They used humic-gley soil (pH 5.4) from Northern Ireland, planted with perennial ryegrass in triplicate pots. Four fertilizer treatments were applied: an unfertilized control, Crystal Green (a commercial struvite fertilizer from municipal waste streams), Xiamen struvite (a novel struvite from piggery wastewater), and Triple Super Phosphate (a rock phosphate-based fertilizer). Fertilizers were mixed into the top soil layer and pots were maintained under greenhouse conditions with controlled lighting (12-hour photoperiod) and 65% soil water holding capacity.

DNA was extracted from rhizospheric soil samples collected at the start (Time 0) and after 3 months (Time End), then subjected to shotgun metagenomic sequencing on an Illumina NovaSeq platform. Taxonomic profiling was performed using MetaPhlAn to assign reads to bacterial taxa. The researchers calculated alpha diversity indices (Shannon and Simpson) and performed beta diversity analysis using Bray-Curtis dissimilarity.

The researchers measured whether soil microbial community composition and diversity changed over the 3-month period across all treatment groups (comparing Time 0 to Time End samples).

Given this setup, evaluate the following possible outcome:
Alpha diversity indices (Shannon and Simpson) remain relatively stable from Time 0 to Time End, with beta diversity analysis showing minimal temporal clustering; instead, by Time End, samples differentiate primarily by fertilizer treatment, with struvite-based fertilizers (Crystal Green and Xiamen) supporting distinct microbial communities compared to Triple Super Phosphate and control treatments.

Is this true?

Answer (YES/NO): NO